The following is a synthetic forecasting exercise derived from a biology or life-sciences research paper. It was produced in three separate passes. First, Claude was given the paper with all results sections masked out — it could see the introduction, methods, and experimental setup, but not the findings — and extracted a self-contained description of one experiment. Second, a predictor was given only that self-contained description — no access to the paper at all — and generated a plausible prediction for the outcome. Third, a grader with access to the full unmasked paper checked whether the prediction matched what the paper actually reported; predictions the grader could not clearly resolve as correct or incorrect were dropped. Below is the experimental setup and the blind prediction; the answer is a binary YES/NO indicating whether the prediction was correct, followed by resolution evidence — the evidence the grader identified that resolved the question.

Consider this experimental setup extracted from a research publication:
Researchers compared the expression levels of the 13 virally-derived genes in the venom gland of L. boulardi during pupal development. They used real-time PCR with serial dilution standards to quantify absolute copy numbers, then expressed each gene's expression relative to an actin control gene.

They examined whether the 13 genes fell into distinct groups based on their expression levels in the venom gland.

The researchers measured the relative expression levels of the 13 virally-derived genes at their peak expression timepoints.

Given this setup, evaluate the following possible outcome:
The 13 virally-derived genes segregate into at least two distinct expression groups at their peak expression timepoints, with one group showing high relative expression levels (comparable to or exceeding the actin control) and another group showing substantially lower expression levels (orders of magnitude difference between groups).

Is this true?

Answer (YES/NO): NO